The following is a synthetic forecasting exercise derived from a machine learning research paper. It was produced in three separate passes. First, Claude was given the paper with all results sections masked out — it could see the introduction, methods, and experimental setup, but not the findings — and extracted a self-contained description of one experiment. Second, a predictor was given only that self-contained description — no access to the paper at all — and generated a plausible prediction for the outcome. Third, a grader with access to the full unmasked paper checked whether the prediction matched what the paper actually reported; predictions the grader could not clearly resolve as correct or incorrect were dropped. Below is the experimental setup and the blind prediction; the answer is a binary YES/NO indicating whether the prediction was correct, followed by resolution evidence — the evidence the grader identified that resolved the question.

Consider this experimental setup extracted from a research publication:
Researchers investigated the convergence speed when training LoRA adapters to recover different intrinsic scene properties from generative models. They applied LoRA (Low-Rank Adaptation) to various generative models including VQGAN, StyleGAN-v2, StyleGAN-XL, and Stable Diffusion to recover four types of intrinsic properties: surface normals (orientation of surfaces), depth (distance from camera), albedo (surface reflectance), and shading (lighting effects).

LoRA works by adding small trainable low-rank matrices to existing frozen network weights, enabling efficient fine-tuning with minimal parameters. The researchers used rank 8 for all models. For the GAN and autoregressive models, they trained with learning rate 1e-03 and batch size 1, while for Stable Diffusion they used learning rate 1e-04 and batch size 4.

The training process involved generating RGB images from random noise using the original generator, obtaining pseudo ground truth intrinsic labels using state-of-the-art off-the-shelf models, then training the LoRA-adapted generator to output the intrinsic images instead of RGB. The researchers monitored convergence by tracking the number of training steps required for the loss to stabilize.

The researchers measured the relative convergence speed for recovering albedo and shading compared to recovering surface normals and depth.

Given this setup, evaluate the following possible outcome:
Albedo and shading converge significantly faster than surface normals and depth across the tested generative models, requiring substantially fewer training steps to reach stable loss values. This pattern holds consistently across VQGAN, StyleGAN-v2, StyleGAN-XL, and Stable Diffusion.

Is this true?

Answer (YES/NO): YES